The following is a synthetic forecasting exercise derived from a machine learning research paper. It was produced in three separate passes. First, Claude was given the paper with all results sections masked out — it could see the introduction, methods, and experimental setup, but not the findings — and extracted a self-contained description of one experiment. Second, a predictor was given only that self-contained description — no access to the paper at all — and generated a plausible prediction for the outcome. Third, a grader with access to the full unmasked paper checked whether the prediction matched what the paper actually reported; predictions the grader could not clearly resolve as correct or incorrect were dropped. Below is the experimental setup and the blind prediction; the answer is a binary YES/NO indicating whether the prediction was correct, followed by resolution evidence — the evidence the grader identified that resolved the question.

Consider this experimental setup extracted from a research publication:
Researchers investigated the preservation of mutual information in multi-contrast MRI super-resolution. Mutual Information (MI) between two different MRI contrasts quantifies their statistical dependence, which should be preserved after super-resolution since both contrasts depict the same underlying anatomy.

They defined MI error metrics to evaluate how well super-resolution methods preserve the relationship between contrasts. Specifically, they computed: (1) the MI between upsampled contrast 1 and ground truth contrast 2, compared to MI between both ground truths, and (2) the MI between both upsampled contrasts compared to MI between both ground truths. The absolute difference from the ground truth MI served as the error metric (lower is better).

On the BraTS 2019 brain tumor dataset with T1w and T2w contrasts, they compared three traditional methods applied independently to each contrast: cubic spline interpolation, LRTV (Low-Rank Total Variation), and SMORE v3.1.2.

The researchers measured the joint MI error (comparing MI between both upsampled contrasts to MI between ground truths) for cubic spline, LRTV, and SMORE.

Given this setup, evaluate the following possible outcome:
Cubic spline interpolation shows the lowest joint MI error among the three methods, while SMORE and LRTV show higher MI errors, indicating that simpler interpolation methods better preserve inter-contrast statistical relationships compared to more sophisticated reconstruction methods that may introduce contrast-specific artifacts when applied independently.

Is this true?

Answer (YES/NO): YES